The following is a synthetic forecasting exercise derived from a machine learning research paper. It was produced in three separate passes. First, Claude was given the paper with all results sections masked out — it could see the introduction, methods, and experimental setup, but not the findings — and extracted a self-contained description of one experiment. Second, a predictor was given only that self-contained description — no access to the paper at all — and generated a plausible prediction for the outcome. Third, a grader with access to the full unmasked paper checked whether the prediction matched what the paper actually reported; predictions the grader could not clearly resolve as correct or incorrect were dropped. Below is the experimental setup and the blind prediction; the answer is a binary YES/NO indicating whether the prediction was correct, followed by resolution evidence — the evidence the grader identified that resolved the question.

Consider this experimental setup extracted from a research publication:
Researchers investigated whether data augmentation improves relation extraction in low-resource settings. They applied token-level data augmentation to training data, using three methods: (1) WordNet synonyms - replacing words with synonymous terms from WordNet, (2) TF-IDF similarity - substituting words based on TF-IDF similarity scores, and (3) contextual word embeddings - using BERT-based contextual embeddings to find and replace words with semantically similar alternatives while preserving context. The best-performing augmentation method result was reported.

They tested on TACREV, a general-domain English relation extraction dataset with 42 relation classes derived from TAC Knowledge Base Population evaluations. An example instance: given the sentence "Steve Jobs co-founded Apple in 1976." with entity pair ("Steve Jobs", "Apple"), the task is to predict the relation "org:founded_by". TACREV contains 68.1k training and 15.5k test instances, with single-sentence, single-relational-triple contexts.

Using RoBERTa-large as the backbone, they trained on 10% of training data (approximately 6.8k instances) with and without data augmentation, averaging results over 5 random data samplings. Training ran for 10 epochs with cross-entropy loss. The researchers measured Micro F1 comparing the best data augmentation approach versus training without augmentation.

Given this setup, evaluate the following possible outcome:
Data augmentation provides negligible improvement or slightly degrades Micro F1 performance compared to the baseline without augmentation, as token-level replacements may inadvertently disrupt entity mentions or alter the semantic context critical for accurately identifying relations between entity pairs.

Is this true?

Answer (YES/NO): YES